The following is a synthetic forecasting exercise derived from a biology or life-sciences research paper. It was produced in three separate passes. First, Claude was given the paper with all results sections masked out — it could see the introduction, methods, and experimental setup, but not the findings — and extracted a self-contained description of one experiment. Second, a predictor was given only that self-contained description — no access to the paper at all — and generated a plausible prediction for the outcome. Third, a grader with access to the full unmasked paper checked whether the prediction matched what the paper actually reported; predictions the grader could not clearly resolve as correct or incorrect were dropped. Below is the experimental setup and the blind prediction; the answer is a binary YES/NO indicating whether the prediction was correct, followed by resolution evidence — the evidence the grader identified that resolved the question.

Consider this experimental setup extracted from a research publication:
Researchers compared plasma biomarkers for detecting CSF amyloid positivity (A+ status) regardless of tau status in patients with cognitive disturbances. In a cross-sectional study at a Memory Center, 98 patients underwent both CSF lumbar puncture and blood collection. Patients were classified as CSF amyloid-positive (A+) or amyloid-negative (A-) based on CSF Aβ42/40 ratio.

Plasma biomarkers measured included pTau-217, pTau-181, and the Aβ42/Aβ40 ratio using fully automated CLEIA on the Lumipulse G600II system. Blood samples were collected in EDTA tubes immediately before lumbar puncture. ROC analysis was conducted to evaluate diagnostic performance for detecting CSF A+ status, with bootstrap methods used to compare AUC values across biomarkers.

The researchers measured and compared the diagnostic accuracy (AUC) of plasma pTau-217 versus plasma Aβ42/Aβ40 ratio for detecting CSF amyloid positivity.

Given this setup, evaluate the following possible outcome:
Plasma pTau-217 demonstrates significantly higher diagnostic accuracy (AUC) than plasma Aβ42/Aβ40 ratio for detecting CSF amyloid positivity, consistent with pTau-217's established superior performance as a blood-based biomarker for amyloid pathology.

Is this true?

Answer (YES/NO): YES